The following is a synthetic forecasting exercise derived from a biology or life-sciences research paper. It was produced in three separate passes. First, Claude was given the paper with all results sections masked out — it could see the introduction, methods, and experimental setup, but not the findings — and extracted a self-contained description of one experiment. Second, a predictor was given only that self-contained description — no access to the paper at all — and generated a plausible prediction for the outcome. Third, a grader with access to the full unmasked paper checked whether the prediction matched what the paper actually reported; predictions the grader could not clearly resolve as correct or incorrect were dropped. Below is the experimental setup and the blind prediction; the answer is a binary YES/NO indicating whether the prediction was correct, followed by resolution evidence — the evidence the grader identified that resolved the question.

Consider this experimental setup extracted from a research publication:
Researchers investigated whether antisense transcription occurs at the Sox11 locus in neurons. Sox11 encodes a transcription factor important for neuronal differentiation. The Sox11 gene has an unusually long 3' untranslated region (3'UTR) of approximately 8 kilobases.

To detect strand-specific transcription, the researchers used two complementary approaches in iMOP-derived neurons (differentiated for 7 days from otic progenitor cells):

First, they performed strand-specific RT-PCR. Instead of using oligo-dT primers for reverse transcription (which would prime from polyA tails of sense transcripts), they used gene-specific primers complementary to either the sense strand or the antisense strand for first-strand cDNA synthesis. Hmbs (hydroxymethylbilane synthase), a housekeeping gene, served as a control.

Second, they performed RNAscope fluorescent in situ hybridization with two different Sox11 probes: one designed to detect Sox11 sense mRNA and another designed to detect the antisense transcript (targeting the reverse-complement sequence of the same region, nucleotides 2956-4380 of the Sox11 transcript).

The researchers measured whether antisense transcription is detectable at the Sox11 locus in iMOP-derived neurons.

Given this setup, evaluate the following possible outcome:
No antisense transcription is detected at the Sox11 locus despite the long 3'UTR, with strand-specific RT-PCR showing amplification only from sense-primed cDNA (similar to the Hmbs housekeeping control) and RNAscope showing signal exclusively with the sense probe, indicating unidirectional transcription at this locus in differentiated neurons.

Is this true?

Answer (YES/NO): NO